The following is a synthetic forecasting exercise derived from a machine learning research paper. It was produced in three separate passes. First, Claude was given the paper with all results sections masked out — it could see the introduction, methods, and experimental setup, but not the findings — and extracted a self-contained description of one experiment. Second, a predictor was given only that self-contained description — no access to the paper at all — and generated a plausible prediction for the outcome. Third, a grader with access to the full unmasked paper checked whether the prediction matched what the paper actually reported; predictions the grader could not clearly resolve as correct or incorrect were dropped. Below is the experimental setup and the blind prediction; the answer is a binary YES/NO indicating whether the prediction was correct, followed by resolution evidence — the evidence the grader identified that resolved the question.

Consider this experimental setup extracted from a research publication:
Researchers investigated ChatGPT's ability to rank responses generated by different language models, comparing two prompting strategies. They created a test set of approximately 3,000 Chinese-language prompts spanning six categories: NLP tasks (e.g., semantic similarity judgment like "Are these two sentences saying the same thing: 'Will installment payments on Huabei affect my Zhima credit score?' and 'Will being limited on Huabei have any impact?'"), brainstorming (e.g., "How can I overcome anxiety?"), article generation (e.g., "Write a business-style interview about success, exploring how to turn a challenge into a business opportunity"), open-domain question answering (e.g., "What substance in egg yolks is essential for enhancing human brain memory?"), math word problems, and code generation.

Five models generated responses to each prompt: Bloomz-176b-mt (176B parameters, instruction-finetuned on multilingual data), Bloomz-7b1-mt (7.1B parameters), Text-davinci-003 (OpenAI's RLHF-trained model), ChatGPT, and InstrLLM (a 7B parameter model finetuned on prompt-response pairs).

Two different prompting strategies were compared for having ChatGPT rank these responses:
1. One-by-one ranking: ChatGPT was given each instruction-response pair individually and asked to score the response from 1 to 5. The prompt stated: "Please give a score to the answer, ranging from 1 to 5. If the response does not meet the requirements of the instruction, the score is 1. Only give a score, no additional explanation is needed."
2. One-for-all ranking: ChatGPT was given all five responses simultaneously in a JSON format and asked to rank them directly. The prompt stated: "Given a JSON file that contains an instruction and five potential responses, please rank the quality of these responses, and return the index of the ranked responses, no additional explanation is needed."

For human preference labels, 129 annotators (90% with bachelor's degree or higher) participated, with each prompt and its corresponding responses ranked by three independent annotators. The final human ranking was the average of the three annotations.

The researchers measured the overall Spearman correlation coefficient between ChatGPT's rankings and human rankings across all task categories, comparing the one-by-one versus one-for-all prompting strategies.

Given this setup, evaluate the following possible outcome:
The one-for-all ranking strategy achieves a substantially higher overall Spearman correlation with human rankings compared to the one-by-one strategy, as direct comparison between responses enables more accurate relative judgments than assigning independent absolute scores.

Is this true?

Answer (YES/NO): NO